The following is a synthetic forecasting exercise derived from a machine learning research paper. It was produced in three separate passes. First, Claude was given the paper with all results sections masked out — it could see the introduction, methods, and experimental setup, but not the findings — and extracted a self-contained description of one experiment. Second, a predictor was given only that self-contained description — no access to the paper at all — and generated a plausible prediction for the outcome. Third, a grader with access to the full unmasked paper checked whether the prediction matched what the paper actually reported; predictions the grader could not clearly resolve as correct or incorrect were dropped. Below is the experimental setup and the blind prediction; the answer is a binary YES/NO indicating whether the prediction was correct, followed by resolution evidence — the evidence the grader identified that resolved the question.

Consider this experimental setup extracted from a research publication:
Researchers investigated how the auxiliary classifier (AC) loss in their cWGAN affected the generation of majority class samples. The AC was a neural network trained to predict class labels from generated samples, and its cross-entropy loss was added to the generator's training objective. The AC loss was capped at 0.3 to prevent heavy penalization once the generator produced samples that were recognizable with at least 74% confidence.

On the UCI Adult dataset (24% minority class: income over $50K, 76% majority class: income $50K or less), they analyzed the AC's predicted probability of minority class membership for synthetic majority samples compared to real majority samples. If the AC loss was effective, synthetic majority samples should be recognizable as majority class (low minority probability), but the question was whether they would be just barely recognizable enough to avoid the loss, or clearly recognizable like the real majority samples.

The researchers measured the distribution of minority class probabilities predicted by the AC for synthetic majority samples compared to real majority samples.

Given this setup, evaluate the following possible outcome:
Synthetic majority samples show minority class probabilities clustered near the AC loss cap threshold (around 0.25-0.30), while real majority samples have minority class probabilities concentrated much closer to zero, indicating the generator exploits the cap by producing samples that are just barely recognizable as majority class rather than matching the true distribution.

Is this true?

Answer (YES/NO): YES